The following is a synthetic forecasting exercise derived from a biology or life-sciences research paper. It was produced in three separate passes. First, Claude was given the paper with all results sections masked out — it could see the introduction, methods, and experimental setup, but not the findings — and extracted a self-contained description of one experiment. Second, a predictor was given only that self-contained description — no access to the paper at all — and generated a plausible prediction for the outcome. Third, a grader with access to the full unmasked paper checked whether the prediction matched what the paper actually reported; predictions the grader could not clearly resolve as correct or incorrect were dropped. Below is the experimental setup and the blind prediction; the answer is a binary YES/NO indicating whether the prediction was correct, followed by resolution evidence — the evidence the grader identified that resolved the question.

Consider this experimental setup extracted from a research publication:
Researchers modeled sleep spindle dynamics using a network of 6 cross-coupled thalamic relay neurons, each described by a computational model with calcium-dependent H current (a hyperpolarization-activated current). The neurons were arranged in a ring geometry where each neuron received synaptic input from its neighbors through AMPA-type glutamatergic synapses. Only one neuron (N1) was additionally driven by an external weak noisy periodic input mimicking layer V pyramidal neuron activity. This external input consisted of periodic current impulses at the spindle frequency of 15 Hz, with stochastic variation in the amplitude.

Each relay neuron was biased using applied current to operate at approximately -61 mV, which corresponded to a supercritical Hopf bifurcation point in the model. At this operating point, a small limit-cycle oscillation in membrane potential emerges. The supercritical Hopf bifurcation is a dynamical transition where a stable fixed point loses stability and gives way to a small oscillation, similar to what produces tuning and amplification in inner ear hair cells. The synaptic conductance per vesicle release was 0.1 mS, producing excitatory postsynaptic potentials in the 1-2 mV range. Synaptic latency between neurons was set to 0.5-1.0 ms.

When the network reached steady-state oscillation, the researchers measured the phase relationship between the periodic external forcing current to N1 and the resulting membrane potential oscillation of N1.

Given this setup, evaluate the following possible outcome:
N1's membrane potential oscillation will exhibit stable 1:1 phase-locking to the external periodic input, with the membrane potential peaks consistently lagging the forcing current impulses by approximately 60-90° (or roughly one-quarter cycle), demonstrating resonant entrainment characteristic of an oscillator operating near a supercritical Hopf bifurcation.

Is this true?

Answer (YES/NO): YES